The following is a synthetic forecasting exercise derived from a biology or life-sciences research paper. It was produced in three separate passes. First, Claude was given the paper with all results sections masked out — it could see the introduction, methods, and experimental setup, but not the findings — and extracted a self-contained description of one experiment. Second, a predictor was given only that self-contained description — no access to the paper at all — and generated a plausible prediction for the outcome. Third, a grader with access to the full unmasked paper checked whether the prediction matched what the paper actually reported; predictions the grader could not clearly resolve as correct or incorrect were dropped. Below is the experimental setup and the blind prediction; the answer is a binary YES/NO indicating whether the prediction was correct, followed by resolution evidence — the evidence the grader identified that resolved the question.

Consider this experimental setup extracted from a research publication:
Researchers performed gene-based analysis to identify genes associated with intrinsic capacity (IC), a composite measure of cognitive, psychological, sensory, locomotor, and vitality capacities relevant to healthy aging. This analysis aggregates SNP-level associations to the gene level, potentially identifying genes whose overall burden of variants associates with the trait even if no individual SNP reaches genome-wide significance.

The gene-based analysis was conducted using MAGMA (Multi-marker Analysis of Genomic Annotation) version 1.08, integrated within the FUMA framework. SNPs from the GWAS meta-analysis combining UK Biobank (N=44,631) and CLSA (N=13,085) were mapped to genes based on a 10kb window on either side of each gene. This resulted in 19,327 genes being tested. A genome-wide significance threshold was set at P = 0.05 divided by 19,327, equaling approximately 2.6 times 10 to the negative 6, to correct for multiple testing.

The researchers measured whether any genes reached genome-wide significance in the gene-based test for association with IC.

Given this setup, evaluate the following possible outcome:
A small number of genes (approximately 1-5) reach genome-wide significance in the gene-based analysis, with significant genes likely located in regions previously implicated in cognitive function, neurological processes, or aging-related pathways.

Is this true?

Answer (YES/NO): NO